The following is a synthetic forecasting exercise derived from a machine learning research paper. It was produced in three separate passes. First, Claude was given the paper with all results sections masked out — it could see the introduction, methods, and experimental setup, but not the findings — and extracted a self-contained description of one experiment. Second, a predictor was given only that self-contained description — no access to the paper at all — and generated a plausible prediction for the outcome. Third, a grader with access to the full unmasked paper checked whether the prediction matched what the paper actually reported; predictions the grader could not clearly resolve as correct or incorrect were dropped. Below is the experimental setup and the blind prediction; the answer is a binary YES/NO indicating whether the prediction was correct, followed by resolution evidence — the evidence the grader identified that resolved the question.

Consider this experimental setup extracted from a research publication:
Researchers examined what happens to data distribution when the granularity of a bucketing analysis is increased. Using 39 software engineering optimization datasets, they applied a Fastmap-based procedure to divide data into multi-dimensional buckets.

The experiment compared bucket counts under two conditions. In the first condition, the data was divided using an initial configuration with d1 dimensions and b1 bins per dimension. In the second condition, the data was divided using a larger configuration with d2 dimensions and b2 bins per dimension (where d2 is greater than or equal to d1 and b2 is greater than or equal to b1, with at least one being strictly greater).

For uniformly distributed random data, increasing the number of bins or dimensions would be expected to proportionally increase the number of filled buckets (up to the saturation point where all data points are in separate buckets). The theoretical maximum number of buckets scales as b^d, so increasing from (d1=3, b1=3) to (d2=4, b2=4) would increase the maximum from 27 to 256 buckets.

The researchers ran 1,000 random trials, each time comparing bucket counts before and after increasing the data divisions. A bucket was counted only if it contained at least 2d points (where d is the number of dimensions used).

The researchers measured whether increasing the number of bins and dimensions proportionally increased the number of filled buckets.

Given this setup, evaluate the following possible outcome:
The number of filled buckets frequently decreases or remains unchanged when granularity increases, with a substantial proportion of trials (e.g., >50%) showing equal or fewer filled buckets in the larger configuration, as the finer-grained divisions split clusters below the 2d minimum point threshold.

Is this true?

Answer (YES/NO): NO